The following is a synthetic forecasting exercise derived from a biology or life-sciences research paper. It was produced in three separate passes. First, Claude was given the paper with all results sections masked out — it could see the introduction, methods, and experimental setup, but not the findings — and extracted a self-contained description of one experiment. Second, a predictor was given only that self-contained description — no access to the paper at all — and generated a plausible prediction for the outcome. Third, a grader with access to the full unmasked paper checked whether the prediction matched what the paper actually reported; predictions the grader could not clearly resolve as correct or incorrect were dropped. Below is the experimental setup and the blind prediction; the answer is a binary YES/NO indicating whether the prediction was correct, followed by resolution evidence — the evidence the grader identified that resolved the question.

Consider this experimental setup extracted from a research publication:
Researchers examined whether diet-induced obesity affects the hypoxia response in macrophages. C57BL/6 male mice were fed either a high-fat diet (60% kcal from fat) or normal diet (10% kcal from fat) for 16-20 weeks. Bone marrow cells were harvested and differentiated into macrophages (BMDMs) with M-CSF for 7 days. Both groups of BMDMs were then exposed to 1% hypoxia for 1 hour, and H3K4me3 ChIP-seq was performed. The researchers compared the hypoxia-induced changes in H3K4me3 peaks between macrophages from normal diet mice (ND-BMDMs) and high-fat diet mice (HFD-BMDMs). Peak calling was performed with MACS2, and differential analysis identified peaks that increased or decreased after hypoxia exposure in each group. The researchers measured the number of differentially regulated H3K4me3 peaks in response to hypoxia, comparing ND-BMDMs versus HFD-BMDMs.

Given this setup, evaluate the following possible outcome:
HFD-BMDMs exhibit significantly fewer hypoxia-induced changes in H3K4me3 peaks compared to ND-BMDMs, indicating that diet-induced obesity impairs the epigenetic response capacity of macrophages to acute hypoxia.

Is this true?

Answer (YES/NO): NO